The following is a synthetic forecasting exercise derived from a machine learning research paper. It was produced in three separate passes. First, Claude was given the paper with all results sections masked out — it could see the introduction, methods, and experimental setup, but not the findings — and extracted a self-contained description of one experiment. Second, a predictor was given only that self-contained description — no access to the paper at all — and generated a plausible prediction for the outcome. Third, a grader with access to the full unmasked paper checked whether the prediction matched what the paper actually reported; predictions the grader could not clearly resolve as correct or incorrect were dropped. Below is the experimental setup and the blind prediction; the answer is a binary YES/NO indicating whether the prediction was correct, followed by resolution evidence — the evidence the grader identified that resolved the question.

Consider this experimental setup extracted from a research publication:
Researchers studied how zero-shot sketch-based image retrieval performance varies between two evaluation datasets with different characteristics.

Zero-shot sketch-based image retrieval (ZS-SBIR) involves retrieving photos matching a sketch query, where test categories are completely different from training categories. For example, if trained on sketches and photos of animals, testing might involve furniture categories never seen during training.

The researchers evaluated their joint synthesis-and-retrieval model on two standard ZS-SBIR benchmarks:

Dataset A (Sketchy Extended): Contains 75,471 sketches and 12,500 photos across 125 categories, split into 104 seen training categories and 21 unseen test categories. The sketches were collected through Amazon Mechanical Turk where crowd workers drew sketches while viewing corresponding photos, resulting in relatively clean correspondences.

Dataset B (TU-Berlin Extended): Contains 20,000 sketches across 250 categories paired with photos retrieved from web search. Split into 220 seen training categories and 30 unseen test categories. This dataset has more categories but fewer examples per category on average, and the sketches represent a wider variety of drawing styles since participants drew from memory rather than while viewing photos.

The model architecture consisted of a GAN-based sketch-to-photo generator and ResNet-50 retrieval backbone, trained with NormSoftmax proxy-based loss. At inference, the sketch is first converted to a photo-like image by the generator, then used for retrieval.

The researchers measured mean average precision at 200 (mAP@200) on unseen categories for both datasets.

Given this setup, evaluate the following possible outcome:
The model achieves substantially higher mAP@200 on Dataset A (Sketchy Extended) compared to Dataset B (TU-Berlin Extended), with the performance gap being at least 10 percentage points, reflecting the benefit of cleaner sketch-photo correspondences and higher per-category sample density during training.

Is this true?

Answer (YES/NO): NO